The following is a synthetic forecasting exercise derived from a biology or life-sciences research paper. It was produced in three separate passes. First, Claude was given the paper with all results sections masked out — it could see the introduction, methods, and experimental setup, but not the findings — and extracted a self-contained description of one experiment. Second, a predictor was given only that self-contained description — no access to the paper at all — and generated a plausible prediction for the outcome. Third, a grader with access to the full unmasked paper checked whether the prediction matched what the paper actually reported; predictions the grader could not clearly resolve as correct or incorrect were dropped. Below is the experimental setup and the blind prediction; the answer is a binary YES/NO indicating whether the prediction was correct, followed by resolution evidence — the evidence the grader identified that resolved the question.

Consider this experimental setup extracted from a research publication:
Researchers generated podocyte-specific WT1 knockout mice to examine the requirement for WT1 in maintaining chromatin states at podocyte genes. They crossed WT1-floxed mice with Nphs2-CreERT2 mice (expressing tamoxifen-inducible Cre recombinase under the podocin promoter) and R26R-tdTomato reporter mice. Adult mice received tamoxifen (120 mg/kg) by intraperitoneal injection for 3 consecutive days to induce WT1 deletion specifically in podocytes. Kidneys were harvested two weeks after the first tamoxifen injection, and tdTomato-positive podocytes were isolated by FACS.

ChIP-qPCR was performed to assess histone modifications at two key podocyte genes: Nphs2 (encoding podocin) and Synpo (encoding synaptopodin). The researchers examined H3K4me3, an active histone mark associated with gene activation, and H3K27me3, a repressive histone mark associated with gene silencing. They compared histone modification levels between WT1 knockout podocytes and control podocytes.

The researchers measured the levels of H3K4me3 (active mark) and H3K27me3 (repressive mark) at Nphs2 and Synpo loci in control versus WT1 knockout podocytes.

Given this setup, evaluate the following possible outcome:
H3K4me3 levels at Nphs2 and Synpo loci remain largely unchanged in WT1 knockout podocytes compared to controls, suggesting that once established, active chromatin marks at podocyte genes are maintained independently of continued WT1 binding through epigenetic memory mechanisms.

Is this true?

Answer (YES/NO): NO